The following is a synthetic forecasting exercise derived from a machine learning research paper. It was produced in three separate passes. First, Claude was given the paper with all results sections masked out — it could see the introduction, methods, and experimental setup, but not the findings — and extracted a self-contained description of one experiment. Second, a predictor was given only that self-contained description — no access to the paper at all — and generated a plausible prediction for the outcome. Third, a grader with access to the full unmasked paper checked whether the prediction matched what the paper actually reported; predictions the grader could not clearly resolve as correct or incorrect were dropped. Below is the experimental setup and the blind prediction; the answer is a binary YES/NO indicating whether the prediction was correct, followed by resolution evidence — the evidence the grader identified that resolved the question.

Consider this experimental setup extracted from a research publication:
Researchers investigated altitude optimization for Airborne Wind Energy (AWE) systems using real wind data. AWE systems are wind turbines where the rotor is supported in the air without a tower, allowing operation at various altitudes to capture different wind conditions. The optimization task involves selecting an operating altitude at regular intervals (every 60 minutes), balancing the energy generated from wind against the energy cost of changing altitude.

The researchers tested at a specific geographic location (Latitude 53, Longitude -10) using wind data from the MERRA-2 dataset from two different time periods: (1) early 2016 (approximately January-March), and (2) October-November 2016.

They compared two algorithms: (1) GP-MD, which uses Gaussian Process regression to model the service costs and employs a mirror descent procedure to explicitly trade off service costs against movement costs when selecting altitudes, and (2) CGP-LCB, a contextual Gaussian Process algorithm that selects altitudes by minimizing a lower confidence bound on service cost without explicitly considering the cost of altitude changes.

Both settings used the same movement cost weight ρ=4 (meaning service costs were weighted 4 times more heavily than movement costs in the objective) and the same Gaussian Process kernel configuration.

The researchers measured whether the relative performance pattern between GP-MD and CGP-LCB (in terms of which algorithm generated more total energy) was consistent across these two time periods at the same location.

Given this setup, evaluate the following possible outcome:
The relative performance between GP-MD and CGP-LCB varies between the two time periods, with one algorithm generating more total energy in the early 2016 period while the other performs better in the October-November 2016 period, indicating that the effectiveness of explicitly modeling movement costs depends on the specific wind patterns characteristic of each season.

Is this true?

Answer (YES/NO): NO